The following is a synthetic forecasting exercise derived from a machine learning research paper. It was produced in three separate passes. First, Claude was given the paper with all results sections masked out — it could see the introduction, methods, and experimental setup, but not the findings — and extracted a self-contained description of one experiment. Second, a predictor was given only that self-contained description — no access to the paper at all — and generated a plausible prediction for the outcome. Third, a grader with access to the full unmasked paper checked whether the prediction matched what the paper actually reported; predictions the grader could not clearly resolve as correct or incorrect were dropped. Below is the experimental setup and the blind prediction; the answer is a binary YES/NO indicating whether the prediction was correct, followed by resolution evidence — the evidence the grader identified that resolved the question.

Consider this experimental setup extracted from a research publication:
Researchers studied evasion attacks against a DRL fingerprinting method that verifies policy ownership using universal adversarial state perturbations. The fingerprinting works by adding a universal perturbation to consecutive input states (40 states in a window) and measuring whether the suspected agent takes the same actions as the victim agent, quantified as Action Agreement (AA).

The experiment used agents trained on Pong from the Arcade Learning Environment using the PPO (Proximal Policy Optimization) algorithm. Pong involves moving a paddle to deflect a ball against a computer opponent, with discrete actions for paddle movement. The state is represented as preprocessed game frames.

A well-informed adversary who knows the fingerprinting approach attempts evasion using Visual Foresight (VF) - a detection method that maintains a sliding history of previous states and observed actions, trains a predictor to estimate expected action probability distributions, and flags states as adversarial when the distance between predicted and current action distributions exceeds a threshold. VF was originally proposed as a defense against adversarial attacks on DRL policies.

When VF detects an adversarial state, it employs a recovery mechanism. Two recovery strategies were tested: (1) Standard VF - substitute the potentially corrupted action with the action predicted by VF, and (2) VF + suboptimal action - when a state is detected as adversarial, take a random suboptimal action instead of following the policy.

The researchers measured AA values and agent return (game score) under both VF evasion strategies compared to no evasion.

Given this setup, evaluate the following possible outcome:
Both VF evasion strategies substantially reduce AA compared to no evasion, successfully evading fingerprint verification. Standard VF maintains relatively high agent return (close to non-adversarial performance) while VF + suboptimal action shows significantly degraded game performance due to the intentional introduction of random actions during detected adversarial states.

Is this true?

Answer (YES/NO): NO